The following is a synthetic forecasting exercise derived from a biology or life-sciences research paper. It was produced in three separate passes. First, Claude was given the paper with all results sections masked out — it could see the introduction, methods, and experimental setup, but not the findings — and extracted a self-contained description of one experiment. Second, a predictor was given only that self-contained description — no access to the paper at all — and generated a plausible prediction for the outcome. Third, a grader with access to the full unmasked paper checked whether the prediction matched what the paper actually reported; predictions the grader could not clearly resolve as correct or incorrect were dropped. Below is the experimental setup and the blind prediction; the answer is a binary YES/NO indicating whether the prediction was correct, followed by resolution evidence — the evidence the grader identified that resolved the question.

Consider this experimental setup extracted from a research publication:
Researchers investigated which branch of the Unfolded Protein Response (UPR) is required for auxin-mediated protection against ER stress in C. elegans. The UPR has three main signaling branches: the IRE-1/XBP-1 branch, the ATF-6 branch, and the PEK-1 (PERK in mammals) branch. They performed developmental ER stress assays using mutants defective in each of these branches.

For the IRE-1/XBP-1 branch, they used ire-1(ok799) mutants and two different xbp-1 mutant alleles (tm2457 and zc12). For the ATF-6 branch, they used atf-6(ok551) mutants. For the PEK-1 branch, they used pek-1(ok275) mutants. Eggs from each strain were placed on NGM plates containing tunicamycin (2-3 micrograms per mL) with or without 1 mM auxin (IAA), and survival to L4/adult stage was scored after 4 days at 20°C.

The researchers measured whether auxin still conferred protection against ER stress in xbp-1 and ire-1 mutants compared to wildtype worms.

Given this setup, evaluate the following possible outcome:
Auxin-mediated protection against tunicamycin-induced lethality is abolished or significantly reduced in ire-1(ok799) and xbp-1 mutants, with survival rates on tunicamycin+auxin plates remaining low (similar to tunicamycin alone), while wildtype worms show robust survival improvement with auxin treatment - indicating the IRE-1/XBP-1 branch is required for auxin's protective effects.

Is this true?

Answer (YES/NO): YES